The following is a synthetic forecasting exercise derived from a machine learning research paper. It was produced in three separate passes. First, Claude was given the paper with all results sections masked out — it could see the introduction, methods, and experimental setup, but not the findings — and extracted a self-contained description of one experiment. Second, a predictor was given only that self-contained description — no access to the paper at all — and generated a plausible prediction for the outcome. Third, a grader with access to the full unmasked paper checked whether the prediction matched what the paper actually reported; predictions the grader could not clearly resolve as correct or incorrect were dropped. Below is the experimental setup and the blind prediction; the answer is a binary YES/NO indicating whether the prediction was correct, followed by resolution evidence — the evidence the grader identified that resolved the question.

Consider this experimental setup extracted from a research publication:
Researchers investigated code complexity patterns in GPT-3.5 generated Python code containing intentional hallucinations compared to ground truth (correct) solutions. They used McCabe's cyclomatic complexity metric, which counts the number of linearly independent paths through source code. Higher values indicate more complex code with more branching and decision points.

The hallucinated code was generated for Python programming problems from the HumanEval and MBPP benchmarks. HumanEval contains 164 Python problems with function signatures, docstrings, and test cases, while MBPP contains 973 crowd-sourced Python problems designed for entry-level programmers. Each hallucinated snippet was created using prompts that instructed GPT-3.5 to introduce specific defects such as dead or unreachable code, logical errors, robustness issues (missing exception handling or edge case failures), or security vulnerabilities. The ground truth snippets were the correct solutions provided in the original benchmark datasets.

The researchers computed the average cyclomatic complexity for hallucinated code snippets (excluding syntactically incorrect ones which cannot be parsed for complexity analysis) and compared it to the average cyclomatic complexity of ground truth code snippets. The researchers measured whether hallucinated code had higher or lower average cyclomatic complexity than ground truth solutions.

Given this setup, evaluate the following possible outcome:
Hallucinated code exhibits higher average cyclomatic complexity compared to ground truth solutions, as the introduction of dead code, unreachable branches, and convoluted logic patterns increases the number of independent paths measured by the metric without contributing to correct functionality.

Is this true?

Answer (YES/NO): YES